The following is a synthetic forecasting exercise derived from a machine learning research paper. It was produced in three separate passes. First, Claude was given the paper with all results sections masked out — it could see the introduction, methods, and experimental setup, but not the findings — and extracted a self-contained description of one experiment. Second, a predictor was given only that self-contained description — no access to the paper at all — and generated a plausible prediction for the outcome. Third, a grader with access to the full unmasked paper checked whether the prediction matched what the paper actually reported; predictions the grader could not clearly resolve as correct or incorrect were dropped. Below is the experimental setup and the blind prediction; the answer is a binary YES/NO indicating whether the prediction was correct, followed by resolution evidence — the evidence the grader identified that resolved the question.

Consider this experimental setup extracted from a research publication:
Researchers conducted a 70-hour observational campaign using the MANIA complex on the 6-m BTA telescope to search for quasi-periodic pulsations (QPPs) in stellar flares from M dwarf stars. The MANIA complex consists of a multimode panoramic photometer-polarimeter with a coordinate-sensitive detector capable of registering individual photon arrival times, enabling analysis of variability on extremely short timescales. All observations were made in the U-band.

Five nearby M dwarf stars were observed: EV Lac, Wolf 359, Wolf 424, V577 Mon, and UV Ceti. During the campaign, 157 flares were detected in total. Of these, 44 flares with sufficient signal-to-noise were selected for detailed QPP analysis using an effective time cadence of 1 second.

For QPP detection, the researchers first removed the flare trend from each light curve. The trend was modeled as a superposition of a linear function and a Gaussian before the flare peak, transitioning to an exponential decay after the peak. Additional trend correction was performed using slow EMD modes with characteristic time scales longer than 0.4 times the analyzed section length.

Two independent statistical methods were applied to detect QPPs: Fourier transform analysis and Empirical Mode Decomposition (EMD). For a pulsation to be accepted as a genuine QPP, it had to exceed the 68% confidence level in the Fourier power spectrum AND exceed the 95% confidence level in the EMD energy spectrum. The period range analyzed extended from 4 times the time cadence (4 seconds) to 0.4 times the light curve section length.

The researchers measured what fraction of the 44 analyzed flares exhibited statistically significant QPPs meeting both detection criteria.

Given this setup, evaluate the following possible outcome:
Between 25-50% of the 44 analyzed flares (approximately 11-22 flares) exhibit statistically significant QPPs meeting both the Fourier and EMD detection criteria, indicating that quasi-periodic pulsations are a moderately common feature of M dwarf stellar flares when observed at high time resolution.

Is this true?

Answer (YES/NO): YES